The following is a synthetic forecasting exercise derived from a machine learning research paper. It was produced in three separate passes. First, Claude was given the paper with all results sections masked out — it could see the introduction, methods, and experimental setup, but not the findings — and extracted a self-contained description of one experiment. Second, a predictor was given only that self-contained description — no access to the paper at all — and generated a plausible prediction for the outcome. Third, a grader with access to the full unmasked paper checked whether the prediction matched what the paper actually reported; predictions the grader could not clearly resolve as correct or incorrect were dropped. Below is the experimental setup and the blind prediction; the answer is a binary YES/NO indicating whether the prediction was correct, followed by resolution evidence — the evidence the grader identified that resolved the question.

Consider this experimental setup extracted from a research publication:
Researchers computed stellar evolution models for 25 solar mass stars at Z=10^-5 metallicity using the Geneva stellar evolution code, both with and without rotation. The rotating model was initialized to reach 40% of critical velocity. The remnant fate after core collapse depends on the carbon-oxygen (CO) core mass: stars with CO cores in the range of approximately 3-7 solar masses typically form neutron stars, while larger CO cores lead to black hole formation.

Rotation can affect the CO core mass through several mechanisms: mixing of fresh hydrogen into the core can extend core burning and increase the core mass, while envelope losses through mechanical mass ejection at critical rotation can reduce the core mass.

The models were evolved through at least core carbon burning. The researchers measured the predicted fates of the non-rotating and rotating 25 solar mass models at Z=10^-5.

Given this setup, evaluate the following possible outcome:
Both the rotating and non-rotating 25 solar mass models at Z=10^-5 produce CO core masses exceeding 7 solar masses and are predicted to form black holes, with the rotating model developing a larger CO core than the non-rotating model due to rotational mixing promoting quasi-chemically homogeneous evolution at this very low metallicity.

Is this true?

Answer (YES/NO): NO